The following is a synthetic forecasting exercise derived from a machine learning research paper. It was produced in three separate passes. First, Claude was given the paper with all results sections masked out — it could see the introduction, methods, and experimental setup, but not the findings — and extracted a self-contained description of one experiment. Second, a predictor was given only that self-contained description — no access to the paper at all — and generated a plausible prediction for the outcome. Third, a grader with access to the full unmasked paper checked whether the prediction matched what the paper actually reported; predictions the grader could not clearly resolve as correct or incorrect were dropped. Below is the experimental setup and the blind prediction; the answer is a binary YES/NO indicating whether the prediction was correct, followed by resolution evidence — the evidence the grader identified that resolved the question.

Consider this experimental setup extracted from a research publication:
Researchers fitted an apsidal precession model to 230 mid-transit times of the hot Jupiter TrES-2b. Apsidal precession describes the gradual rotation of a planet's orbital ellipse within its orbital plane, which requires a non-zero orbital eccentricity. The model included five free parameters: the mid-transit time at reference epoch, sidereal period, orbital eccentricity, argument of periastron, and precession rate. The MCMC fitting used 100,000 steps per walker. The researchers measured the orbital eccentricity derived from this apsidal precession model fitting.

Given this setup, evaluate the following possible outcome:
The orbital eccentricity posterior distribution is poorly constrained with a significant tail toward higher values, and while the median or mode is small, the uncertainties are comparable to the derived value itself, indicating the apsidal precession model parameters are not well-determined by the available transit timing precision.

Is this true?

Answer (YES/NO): YES